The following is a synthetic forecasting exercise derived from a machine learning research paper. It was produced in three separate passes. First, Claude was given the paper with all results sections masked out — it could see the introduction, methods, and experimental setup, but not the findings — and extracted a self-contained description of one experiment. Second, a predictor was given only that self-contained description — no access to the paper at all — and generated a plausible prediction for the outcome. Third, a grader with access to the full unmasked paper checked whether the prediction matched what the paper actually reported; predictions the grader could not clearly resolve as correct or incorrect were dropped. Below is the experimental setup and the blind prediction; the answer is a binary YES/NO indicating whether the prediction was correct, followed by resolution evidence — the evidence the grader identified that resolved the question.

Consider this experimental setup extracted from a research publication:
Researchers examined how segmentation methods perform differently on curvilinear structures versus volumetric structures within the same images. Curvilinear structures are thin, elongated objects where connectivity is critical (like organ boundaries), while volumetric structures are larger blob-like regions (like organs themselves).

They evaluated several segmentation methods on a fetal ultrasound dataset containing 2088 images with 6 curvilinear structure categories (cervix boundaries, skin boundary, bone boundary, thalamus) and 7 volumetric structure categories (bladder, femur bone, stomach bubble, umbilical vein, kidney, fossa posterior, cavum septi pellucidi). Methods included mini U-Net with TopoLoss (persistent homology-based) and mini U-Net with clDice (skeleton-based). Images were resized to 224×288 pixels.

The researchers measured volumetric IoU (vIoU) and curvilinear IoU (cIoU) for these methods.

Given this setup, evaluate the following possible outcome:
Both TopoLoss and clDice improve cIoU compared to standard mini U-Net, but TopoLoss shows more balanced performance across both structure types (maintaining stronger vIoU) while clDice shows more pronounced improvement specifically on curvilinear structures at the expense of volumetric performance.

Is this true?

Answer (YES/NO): NO